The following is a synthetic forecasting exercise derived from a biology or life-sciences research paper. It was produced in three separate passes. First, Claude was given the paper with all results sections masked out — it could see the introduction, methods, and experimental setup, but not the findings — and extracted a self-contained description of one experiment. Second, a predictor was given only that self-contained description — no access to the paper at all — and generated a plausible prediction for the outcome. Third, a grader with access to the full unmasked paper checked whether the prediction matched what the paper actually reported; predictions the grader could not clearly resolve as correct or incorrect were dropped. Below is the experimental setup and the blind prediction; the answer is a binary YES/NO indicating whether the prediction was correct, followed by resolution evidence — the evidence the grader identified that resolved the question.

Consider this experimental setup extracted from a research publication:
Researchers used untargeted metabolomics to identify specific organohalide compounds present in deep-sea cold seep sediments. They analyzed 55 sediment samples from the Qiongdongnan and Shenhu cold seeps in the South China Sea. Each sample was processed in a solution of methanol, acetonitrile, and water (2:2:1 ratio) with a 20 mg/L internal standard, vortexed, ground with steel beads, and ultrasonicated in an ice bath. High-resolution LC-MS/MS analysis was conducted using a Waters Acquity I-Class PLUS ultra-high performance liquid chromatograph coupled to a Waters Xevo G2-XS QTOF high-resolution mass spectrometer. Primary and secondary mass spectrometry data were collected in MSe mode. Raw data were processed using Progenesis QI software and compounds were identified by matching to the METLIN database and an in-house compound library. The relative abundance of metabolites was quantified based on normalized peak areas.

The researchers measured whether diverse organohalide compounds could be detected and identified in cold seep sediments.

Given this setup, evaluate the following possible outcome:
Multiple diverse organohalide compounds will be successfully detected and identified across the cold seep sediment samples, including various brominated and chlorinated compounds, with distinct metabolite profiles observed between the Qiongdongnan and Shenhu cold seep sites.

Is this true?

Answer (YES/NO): NO